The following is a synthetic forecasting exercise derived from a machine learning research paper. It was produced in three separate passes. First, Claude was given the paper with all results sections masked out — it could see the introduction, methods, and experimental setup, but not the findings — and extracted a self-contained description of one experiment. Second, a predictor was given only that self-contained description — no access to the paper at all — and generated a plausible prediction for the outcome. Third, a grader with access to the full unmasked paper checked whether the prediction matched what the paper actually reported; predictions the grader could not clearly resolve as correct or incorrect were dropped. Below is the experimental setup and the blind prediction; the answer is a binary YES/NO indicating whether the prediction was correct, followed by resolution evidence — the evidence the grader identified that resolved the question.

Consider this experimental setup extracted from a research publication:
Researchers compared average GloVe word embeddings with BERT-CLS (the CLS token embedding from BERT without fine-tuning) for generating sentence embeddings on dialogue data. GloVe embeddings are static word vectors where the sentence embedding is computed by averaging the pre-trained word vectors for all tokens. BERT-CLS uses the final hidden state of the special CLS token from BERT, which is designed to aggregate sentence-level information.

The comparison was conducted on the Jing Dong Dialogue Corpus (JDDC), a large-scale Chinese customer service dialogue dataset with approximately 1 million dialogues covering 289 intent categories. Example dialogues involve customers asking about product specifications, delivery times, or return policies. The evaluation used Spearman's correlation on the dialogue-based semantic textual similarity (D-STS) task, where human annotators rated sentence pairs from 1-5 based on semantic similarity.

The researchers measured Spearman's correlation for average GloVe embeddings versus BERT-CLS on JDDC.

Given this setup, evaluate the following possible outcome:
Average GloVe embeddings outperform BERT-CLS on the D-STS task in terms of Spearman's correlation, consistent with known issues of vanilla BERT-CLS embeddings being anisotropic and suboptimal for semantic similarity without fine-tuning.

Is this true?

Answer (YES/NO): YES